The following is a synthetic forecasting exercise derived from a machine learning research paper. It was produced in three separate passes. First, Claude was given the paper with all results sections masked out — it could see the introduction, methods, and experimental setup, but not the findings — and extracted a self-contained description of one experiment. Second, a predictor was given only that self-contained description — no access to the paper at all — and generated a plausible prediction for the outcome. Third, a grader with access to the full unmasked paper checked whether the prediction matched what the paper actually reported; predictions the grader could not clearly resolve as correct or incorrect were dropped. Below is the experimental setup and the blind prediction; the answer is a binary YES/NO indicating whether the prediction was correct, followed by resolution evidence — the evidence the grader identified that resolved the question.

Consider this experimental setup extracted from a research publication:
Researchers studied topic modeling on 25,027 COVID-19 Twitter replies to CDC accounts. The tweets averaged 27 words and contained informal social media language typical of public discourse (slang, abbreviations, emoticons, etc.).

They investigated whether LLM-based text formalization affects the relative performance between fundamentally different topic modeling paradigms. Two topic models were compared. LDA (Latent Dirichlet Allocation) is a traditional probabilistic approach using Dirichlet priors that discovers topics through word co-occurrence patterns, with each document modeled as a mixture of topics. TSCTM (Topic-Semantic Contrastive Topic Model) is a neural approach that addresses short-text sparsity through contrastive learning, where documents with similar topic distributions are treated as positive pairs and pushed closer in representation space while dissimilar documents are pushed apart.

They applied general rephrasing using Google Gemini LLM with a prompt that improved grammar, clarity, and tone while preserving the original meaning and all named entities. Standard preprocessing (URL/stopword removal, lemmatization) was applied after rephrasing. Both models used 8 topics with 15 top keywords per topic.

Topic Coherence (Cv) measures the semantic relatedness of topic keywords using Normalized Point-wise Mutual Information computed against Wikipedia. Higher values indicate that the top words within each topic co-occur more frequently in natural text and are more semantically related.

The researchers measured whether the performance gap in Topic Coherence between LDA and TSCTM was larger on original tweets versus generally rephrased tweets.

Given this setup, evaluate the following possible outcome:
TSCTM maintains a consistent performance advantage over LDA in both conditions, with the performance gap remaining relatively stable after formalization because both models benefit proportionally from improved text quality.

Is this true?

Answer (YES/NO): NO